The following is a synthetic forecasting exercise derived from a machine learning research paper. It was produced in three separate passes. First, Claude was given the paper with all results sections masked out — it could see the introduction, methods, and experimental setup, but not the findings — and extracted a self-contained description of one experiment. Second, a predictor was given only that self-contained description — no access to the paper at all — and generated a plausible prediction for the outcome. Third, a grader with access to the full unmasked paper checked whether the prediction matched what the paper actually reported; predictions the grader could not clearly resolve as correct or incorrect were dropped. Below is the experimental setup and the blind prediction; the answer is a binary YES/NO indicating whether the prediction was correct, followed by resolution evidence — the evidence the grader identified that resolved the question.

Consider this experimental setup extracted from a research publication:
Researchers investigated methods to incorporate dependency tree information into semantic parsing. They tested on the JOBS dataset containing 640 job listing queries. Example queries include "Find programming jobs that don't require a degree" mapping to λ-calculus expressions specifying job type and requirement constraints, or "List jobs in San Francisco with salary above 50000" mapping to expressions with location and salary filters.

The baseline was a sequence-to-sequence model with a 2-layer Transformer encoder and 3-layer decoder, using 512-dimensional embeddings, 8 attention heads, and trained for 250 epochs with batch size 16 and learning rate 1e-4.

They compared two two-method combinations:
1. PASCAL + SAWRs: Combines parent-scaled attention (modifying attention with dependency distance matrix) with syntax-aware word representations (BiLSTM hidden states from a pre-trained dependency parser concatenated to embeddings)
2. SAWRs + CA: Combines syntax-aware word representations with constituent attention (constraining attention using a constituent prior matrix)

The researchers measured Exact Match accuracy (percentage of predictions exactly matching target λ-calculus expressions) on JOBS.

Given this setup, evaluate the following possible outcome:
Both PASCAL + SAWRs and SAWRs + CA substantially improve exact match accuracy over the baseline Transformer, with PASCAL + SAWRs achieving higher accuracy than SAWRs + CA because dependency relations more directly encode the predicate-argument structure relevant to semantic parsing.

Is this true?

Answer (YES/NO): NO